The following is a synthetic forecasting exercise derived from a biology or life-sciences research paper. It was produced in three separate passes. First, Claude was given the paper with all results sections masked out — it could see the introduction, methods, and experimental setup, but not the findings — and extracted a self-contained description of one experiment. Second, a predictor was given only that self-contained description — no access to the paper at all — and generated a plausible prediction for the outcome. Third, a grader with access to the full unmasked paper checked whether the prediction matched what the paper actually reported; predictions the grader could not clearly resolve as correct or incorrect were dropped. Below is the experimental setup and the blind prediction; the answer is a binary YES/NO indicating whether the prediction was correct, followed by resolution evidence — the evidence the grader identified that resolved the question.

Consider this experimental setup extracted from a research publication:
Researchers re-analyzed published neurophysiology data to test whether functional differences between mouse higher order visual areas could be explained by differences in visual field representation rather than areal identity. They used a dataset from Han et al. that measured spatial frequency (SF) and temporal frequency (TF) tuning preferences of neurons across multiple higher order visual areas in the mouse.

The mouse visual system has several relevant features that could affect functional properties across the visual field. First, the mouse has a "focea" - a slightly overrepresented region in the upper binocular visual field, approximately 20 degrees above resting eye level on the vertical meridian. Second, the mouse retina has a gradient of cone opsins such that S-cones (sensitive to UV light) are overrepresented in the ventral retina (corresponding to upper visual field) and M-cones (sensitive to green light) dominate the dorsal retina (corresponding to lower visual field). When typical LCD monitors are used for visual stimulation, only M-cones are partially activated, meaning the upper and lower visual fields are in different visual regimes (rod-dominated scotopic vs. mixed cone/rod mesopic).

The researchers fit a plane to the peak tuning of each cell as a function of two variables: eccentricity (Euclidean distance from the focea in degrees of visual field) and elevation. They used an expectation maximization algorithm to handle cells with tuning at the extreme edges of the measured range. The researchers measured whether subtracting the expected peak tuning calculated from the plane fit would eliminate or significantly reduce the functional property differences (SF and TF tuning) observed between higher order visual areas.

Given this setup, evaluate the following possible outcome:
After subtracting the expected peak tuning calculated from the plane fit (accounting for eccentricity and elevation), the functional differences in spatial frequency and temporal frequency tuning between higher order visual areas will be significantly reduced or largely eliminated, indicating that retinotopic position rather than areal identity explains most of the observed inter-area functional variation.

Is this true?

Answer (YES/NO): YES